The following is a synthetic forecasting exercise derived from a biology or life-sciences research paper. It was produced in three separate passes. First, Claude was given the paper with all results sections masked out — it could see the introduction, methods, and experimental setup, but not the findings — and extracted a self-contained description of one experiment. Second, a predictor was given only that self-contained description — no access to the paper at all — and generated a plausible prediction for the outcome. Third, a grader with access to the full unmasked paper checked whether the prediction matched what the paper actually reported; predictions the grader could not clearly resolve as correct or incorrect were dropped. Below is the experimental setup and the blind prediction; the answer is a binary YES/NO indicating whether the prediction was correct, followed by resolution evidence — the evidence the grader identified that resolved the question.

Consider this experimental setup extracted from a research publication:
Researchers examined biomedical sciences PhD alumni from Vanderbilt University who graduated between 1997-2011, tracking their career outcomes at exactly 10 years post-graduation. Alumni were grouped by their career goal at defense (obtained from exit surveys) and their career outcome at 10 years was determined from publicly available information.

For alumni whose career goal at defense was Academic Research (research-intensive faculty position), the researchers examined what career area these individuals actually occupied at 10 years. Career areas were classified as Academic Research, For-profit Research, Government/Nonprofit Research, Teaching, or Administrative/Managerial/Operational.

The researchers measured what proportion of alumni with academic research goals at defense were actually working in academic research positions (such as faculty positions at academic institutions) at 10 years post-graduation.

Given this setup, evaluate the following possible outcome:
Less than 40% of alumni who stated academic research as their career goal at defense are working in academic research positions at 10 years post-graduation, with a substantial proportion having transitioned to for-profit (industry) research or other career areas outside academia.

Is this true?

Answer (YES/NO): NO